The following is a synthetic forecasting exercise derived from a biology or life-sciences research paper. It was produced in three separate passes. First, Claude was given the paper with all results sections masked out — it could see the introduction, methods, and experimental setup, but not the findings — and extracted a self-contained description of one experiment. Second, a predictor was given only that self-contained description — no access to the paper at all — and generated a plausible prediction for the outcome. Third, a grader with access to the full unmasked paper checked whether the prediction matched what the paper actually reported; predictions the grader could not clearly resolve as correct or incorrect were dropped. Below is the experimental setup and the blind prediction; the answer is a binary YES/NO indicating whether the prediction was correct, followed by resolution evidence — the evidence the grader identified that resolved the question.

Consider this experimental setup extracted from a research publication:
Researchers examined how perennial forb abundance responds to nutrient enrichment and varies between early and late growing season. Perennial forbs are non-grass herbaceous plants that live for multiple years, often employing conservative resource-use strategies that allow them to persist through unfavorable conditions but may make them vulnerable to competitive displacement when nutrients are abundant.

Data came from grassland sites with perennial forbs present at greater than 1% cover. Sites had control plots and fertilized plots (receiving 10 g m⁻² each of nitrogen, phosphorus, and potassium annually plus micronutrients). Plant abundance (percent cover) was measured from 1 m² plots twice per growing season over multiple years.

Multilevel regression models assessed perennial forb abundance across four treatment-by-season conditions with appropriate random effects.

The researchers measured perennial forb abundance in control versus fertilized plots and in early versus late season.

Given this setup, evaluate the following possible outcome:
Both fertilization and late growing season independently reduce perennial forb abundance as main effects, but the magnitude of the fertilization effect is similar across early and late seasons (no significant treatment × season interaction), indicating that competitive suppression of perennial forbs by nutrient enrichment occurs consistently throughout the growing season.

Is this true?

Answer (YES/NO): NO